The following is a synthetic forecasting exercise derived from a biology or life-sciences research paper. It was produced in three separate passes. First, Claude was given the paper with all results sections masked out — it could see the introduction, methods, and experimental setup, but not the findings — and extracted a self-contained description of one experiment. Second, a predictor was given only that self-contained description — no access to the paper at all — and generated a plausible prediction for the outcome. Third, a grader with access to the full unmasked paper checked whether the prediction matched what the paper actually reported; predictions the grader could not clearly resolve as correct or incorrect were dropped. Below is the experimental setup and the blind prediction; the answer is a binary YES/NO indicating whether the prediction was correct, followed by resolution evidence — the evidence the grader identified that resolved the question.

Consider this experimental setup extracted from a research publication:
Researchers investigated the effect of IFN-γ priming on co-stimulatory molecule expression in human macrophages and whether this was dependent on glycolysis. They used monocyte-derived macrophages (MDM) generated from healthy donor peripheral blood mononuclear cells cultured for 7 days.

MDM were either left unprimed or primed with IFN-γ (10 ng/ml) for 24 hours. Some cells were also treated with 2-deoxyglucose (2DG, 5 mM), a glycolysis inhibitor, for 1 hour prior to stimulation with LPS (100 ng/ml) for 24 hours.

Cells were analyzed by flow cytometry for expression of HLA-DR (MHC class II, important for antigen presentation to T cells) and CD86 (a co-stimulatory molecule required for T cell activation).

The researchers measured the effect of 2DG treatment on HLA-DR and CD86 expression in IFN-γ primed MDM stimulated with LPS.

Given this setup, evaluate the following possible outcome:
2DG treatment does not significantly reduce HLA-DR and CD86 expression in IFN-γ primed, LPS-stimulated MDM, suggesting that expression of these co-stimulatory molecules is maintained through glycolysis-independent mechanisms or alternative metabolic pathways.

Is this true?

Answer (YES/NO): YES